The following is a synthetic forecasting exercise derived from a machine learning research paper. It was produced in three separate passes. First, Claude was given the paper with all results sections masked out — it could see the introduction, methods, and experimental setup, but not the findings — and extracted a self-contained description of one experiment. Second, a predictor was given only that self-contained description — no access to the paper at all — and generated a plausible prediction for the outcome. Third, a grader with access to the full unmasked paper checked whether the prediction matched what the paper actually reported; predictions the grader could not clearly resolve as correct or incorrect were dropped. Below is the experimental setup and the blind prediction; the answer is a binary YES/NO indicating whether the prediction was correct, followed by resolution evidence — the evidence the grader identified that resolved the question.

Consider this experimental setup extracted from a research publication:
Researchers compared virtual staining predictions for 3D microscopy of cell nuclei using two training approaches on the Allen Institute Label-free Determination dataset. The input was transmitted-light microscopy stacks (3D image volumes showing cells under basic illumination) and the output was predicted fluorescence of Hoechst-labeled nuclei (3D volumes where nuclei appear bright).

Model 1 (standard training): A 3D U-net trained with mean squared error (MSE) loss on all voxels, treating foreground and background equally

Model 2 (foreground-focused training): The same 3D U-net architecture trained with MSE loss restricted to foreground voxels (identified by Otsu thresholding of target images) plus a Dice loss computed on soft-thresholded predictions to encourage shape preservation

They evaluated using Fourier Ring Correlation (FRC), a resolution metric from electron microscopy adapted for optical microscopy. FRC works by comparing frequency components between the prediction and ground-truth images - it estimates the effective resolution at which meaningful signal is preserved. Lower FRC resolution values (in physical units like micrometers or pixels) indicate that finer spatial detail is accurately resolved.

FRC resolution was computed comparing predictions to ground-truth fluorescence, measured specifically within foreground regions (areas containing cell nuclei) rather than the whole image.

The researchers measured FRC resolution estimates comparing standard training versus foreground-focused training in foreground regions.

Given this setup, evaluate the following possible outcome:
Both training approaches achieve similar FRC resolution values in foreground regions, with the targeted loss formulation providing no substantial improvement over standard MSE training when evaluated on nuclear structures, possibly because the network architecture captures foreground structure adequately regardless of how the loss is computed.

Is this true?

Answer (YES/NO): YES